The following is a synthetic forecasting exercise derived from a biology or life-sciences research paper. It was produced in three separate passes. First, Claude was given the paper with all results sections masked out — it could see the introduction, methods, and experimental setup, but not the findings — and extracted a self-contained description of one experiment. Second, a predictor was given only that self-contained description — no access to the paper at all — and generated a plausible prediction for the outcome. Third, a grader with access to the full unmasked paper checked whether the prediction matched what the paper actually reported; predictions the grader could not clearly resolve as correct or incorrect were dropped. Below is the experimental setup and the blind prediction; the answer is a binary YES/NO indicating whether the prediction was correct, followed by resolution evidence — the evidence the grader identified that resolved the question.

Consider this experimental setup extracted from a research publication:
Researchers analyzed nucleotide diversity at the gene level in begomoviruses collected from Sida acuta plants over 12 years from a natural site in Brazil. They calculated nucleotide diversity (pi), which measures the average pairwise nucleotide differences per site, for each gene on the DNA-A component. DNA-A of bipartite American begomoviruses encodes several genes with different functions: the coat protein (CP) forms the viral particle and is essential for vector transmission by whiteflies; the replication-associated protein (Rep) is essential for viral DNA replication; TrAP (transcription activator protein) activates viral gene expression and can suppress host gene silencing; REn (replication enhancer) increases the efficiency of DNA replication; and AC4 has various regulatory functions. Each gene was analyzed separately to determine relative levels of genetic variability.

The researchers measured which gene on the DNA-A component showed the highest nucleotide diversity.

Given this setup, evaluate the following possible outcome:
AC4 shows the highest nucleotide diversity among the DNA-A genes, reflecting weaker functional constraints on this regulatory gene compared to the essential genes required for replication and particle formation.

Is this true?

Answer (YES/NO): NO